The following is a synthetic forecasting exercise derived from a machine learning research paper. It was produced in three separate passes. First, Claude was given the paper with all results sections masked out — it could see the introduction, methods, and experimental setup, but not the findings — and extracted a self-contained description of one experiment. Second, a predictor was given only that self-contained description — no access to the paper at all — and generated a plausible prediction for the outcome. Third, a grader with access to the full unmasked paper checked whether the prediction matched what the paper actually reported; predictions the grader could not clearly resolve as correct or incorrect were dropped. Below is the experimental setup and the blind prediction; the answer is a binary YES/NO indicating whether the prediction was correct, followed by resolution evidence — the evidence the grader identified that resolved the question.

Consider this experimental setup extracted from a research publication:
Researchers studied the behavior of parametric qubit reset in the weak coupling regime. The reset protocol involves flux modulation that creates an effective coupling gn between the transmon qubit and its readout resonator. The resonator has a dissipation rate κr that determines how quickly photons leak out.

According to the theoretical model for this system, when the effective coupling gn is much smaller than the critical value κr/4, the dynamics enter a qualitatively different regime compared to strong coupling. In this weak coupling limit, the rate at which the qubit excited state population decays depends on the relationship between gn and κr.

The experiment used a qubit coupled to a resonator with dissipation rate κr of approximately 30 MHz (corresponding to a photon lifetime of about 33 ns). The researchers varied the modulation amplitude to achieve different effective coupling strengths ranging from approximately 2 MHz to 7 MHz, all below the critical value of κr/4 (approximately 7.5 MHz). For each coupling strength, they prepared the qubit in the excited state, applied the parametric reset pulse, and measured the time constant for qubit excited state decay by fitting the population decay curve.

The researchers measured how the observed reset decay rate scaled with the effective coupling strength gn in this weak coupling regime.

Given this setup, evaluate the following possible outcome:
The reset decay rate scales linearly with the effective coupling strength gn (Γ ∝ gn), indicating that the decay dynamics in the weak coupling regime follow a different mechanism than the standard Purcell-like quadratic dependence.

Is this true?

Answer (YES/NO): NO